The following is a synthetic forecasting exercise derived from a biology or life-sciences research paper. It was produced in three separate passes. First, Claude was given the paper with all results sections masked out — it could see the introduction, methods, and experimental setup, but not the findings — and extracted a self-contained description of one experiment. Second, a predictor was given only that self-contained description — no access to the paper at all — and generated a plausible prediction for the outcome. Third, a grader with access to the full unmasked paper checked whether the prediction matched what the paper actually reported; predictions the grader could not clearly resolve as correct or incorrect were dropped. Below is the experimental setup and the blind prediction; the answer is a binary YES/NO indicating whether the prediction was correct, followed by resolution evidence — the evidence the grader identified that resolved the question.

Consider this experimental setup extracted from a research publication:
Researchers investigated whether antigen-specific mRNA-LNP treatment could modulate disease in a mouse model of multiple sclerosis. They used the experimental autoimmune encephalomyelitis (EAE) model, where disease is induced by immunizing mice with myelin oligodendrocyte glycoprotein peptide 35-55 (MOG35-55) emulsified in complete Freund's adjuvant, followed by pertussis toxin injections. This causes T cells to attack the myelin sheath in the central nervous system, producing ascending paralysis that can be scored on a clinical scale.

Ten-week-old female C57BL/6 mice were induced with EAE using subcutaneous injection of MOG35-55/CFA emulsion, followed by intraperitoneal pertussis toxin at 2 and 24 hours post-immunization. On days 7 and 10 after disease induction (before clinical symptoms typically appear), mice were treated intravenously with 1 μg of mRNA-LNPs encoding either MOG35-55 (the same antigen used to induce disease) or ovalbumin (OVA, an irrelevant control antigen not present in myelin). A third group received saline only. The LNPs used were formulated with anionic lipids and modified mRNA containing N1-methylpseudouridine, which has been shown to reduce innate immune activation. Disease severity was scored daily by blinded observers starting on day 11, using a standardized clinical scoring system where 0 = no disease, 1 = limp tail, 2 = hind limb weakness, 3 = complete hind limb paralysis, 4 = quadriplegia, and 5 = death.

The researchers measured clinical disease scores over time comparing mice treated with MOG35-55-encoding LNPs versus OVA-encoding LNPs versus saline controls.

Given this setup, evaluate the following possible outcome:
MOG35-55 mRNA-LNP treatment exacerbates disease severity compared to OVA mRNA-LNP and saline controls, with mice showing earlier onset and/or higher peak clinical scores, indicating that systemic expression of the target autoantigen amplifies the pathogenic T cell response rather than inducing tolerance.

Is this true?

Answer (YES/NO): NO